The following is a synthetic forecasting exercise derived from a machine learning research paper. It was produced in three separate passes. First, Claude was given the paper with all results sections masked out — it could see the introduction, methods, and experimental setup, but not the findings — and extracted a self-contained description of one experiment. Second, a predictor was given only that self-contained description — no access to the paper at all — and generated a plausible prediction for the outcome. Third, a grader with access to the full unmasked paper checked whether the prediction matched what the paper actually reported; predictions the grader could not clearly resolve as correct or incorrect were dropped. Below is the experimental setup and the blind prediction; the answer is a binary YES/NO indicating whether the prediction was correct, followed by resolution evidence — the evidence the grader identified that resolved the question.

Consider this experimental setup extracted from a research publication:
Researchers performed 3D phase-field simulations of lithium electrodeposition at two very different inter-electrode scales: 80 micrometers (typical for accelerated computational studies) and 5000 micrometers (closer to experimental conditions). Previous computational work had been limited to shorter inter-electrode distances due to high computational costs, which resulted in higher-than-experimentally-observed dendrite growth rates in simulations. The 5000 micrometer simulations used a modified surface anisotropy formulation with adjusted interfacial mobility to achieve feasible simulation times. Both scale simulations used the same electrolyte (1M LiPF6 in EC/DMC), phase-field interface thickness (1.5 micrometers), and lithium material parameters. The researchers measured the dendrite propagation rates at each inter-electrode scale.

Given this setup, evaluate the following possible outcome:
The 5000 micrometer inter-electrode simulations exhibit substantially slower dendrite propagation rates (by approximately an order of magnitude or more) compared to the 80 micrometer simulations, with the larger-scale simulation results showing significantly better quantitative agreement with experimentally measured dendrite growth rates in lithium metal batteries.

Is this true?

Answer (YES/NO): YES